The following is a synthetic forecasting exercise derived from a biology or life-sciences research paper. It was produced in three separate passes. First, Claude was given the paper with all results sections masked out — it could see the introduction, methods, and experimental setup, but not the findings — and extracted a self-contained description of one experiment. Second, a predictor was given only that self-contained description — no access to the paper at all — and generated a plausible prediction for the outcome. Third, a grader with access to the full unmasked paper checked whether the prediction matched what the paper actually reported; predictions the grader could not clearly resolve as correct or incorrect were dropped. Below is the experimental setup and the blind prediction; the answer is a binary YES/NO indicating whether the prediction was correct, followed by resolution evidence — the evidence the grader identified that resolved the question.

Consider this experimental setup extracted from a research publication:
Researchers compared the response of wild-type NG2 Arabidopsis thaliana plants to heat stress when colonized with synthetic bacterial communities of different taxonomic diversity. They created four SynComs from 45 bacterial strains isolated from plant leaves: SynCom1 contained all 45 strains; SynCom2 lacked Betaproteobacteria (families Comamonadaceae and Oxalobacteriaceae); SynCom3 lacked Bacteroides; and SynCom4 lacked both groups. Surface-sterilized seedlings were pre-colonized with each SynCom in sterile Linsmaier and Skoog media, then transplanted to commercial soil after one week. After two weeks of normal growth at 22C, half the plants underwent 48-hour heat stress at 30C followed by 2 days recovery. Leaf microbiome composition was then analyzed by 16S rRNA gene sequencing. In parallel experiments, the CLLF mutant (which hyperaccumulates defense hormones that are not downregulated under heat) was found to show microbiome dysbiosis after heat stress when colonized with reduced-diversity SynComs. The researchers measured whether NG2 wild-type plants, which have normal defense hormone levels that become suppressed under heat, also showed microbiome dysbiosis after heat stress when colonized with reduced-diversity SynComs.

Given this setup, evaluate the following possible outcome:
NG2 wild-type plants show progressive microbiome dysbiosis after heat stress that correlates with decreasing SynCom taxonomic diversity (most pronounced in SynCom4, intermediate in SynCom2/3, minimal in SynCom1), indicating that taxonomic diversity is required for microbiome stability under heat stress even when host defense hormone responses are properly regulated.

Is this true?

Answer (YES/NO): NO